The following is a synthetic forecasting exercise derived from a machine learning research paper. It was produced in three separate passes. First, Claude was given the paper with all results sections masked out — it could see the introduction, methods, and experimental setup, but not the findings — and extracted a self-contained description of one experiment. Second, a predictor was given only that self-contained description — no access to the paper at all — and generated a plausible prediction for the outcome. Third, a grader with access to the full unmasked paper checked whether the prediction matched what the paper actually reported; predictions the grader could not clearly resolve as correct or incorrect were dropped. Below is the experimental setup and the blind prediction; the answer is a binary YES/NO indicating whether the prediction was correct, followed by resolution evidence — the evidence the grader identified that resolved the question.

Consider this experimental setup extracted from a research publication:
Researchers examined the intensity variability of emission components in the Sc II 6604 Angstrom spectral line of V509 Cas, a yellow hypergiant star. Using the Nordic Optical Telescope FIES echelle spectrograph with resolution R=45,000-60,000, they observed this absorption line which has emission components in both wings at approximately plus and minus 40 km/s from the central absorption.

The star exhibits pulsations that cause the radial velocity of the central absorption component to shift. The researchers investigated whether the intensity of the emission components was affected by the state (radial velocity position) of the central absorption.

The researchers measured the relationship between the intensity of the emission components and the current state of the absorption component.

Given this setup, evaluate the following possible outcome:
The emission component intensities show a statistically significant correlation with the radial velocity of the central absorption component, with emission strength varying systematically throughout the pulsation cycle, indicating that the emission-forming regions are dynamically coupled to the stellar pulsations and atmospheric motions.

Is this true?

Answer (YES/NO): NO